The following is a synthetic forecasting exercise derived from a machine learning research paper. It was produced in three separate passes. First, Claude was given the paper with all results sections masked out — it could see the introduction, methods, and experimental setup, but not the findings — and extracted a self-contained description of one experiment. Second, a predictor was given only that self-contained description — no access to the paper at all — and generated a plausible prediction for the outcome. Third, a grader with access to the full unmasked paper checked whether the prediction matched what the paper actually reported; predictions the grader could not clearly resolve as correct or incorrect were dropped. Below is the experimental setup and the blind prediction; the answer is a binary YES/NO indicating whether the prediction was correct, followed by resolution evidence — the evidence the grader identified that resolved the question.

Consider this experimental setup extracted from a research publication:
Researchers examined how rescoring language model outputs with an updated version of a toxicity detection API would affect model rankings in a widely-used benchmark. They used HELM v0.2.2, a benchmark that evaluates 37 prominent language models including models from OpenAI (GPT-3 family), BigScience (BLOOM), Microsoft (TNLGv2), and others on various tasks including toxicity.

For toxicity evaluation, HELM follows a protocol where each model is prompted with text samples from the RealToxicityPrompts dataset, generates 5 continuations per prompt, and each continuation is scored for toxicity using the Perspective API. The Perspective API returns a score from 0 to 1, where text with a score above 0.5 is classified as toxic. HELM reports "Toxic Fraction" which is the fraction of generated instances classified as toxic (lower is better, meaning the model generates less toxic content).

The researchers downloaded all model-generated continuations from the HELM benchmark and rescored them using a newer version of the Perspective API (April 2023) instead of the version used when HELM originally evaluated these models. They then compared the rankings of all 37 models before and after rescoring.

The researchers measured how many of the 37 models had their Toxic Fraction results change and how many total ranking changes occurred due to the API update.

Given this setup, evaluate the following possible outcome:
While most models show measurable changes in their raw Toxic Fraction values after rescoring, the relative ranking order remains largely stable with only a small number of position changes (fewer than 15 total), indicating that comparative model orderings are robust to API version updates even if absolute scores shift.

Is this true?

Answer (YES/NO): NO